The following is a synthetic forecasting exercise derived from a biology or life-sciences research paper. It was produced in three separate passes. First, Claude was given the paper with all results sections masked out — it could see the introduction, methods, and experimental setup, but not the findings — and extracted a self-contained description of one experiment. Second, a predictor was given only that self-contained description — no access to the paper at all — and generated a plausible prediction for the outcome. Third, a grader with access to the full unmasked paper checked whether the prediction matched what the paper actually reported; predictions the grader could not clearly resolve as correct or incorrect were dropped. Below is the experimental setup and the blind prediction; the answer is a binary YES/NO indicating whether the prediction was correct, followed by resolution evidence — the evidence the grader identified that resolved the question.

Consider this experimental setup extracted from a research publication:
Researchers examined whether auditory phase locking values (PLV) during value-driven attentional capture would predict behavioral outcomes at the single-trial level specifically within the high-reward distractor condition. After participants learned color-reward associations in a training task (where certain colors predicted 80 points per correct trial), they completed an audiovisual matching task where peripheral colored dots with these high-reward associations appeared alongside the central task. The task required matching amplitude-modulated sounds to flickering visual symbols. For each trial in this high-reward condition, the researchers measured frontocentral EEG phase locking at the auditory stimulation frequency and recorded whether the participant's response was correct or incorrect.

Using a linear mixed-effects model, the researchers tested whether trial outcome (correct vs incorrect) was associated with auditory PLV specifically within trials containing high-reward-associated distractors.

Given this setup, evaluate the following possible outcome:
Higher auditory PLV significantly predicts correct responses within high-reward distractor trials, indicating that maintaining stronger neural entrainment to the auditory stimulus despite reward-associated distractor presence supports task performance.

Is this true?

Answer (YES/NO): NO